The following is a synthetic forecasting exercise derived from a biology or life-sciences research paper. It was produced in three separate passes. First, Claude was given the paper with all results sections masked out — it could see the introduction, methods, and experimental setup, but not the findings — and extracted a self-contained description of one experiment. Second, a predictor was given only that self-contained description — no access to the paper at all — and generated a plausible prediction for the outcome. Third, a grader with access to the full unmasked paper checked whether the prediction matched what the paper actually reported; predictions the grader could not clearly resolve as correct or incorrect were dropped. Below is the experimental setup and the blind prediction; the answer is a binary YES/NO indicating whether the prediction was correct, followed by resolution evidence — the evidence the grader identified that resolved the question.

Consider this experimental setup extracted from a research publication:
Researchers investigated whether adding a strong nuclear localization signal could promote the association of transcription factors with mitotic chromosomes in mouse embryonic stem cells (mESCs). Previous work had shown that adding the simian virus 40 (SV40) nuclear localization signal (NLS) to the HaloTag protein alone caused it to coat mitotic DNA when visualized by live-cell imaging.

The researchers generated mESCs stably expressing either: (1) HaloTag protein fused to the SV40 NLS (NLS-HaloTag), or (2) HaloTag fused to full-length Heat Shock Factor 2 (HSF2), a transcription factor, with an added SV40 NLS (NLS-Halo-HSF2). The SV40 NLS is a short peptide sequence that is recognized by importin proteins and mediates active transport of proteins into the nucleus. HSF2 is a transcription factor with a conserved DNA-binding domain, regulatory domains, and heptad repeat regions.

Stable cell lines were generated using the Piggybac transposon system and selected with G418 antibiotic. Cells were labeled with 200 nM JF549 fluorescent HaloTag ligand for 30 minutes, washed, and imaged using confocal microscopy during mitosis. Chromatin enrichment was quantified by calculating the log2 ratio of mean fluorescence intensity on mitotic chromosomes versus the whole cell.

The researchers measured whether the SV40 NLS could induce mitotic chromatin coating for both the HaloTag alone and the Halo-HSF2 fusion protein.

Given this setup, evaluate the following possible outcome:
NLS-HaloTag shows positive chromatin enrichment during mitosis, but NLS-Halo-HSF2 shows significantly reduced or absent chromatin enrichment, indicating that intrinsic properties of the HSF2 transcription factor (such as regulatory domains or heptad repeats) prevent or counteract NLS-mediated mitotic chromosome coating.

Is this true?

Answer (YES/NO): YES